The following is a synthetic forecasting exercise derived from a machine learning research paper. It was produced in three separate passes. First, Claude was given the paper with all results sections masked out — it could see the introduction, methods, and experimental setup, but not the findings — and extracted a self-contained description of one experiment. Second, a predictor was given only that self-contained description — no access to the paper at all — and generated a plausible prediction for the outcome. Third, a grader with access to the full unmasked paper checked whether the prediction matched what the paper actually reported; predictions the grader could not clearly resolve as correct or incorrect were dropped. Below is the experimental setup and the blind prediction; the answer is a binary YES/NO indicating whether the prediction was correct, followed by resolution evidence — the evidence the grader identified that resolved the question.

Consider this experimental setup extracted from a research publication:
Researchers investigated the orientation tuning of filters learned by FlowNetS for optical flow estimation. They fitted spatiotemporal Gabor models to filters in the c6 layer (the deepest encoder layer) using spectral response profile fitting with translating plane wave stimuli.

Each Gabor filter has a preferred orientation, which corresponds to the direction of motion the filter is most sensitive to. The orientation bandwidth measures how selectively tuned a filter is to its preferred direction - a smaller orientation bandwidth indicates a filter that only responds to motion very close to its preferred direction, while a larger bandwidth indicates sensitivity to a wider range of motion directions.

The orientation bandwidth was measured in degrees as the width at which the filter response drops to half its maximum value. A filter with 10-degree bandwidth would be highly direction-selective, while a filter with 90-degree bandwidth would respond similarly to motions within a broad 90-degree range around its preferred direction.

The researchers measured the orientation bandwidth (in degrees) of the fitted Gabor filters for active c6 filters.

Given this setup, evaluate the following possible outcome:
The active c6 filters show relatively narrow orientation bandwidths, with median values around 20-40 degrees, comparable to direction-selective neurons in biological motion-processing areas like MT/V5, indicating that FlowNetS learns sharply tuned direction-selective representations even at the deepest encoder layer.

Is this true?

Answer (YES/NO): NO